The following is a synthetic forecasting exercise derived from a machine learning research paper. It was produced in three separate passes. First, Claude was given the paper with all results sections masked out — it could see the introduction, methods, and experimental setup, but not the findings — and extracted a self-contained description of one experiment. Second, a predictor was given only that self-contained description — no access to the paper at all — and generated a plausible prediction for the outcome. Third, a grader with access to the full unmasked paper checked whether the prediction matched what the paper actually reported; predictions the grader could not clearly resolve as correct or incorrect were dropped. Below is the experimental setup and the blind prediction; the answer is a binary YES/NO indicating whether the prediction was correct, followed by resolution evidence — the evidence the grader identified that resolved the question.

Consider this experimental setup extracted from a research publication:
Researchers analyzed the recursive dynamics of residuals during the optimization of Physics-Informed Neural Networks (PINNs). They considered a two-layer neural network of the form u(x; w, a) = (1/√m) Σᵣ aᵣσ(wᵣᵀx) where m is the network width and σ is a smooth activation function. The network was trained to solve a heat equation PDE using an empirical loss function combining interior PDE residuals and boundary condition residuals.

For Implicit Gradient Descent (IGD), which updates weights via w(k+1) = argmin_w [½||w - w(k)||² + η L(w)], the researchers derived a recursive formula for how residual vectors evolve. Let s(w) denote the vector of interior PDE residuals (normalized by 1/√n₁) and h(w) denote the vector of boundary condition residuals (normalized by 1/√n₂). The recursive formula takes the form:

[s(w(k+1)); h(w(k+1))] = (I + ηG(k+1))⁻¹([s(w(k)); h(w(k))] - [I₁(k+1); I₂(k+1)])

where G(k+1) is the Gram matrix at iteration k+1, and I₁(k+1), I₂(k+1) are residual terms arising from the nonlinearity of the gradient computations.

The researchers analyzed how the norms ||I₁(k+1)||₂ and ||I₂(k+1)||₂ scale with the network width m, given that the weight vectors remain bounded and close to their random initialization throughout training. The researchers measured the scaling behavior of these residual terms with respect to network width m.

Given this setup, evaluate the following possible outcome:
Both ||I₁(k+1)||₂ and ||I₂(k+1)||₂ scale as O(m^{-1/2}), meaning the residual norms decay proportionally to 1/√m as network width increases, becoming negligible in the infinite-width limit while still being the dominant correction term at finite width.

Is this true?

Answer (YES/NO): YES